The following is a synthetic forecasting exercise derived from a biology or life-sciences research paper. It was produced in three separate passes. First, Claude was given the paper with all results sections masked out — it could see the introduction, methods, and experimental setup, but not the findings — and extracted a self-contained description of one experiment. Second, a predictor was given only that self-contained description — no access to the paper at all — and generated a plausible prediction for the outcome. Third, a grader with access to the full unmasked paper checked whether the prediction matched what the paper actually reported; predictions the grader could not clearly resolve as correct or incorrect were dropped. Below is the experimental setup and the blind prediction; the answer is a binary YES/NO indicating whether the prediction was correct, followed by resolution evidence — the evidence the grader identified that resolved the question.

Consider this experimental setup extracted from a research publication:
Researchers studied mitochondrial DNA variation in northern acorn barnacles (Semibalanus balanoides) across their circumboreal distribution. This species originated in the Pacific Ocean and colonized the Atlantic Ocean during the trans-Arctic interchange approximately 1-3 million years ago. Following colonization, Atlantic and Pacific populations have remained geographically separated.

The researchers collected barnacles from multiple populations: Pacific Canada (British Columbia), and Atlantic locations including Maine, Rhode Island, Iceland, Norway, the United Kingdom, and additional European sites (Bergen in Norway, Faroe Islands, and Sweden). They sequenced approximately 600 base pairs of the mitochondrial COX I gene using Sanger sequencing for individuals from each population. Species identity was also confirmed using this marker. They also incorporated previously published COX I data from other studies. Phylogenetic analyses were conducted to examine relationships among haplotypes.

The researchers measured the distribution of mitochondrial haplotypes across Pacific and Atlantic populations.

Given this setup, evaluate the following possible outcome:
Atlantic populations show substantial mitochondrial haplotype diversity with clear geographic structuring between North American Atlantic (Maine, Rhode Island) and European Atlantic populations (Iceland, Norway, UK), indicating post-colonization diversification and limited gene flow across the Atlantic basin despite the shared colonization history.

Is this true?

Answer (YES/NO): NO